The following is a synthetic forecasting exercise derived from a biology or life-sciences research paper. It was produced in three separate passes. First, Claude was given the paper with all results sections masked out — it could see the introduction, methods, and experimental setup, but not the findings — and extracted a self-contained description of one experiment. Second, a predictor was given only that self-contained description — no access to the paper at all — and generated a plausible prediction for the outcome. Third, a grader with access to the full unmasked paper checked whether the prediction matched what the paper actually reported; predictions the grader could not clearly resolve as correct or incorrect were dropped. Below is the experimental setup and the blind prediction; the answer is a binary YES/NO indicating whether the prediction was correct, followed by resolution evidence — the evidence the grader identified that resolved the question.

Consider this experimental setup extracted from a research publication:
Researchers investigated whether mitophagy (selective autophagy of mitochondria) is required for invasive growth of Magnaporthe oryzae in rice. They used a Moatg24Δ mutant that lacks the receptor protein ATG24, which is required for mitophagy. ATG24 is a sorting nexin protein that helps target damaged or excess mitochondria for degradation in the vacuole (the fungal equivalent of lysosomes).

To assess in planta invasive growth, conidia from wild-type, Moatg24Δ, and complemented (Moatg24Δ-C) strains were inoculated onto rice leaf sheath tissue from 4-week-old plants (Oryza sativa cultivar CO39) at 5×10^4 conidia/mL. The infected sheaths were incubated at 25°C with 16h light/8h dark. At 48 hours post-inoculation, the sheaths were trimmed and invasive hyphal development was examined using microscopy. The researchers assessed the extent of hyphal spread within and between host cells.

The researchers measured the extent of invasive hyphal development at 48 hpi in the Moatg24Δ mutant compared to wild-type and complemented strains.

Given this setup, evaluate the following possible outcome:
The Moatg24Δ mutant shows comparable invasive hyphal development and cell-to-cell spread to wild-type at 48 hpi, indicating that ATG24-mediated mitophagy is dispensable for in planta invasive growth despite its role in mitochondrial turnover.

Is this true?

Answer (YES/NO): NO